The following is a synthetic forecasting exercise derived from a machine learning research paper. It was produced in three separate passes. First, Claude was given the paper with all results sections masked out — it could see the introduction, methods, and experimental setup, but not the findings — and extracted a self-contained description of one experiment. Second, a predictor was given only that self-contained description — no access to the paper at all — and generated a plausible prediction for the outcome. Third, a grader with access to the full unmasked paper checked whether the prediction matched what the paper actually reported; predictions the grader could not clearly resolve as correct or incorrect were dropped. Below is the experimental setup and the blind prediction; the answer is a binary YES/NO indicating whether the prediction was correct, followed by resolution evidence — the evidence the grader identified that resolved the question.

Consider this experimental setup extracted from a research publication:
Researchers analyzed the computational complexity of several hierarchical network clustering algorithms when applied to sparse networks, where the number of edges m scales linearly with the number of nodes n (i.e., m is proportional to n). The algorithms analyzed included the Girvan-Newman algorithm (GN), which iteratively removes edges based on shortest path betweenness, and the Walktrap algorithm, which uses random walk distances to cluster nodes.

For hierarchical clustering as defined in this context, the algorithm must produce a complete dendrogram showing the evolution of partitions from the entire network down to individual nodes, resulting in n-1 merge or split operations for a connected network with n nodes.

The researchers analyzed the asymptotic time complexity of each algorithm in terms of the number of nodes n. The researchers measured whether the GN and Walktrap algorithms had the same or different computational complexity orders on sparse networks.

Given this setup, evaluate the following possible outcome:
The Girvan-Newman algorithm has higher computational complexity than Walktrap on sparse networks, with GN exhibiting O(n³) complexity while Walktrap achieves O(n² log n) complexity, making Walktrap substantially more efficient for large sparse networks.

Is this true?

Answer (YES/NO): NO